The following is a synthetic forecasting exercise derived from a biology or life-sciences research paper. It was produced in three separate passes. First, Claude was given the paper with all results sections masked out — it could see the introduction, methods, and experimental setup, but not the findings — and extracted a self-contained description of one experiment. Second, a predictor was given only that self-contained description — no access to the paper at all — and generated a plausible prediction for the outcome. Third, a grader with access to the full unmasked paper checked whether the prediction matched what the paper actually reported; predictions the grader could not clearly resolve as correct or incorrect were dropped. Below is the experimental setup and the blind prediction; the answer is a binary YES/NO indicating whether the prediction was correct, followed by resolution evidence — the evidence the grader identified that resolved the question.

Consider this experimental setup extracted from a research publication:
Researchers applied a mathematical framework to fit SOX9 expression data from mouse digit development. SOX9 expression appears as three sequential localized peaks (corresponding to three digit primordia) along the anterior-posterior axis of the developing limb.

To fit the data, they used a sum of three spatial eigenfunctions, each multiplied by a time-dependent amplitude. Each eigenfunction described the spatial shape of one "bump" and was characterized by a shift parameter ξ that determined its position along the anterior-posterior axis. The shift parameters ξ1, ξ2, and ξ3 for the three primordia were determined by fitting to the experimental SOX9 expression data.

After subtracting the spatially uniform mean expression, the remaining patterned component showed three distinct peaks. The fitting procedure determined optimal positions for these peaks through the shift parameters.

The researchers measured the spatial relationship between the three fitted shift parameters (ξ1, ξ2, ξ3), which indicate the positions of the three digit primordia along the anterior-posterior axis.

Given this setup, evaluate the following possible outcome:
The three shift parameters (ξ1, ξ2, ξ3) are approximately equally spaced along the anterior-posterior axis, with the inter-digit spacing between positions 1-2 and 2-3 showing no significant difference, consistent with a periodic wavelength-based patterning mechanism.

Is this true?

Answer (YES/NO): NO